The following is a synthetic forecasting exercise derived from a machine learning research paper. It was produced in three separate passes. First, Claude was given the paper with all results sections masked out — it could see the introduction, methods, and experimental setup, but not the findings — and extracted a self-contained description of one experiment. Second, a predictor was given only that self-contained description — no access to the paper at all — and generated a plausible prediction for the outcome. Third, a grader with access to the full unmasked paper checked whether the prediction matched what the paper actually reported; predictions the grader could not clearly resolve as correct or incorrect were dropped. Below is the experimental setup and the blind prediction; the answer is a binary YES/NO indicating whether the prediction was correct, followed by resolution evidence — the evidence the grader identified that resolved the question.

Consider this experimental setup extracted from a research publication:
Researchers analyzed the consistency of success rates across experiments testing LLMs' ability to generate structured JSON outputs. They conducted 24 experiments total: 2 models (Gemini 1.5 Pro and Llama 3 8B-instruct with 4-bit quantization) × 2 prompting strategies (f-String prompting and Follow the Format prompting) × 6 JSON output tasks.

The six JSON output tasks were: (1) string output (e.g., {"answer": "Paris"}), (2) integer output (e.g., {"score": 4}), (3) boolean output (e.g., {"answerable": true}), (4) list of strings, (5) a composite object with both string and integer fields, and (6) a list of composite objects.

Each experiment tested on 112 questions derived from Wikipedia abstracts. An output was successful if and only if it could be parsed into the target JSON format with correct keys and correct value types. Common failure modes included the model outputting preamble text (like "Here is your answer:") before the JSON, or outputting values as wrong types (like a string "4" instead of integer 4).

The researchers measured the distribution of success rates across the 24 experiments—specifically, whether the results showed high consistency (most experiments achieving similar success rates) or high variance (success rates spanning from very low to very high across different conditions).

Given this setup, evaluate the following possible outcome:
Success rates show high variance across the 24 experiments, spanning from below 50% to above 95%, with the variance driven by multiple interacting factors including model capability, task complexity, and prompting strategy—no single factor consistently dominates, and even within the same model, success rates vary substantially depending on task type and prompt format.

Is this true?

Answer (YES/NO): YES